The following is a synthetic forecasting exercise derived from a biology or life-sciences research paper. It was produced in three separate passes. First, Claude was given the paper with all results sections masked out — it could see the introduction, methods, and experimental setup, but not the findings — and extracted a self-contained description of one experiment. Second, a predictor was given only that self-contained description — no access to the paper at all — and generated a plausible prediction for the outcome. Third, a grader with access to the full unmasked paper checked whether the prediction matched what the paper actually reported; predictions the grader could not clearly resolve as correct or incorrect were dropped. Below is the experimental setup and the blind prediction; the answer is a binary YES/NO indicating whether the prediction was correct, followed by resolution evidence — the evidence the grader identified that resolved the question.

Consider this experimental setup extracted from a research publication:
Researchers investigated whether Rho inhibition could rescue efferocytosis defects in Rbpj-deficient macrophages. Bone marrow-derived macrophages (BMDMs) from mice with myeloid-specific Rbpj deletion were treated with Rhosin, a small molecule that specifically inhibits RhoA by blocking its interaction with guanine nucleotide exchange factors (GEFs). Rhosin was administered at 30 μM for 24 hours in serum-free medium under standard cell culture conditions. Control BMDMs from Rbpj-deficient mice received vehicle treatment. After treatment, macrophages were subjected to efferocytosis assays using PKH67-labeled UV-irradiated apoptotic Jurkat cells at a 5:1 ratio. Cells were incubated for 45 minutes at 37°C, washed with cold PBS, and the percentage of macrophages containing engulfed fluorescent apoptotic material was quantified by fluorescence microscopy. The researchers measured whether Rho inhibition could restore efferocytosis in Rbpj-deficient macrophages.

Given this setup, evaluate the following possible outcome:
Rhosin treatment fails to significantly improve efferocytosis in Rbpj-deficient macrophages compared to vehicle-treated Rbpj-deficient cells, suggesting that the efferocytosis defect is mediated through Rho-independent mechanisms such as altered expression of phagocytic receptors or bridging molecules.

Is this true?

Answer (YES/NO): NO